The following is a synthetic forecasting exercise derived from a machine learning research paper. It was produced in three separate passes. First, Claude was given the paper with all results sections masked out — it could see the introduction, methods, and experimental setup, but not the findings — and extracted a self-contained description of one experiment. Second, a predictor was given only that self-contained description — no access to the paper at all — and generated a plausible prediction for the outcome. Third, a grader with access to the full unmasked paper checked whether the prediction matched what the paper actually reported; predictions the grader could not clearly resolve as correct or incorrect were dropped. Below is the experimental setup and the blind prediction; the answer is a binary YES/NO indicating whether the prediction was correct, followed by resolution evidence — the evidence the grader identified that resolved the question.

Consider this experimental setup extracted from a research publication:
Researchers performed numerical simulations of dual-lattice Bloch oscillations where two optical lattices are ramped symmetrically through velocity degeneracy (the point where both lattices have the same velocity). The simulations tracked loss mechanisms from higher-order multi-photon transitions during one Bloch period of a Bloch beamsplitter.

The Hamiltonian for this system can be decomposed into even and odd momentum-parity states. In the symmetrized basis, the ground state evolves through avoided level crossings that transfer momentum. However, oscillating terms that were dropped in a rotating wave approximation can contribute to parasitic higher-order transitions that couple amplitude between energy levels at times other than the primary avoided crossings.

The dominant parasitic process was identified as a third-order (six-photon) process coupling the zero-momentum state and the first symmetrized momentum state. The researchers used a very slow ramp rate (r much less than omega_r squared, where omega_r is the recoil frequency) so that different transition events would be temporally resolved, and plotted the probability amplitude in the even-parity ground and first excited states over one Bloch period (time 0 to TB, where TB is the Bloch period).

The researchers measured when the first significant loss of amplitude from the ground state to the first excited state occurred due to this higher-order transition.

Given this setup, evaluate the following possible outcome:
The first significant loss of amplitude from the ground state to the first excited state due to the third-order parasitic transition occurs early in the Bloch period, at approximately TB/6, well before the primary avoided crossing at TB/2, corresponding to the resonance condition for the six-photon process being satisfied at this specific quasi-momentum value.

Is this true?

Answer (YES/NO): YES